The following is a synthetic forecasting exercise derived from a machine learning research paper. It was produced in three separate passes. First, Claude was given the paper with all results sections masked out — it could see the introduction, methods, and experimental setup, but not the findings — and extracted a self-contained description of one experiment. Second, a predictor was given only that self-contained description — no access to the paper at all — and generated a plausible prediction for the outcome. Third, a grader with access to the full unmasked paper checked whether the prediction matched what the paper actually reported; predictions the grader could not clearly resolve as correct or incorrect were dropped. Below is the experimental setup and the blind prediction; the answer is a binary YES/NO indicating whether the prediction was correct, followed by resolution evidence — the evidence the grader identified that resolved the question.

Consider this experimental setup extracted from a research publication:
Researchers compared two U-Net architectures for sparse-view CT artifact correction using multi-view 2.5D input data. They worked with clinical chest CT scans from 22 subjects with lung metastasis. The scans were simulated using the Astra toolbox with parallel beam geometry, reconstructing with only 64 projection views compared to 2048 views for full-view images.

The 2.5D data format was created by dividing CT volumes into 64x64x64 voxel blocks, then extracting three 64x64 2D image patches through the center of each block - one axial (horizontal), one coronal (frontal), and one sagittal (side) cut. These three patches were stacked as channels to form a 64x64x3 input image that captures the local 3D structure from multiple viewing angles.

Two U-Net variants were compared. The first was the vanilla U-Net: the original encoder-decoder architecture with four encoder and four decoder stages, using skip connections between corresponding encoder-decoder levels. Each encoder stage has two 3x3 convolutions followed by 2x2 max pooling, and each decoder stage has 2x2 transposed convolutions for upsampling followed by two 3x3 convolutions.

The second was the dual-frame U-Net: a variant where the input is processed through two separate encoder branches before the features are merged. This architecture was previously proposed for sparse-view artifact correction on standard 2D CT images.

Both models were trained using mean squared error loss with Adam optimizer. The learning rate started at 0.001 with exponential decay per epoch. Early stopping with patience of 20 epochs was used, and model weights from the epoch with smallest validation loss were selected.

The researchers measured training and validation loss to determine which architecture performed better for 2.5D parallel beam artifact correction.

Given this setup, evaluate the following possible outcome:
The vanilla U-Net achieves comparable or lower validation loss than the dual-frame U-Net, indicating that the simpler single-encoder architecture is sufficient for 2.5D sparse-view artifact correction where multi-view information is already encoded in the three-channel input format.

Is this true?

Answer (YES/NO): YES